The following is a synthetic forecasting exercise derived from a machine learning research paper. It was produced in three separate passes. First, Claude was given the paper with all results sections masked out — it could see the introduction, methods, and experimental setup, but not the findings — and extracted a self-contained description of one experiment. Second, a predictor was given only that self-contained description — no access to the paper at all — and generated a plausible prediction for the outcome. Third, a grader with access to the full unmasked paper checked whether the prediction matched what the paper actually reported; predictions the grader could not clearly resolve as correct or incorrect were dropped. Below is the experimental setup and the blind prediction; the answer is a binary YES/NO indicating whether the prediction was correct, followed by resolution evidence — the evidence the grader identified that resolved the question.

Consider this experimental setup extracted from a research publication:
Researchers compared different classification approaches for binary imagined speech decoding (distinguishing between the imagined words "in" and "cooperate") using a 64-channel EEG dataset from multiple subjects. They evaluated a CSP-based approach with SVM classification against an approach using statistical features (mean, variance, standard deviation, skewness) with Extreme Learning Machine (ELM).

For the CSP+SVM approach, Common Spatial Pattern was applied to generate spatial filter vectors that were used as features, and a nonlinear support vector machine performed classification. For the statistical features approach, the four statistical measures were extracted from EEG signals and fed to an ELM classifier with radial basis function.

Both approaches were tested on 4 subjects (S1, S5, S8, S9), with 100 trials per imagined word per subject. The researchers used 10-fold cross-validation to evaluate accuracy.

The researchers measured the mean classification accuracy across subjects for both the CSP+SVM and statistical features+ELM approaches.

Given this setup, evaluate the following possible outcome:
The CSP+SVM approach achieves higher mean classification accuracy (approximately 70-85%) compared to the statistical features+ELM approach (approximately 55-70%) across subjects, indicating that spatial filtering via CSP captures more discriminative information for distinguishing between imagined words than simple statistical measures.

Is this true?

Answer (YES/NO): NO